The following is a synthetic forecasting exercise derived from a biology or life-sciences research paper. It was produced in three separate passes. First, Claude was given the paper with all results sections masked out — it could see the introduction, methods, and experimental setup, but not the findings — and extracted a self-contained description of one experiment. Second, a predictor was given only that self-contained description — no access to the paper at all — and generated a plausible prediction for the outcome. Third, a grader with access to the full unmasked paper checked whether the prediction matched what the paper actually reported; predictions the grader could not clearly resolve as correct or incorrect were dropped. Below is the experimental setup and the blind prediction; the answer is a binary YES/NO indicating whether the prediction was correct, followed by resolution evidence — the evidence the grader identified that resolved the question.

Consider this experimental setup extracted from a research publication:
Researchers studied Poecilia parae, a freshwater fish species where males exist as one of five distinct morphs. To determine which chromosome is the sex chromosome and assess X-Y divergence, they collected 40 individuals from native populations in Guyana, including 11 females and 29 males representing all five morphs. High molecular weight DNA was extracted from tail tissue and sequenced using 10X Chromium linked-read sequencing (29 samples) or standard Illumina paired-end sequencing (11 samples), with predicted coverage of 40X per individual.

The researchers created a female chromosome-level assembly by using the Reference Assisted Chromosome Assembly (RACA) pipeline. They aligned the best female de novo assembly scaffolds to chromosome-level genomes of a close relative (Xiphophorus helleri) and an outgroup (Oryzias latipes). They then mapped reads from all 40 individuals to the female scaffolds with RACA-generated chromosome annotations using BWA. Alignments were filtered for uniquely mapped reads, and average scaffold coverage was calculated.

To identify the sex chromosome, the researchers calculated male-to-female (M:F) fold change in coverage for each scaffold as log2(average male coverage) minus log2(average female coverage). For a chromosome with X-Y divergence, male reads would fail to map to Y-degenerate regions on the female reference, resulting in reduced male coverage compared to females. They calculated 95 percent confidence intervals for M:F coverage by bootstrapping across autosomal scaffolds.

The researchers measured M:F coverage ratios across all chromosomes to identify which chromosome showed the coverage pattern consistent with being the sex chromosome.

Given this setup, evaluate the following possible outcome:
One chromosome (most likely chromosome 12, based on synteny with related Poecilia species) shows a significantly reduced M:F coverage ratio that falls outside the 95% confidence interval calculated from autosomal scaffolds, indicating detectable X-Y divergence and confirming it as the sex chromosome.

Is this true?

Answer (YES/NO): YES